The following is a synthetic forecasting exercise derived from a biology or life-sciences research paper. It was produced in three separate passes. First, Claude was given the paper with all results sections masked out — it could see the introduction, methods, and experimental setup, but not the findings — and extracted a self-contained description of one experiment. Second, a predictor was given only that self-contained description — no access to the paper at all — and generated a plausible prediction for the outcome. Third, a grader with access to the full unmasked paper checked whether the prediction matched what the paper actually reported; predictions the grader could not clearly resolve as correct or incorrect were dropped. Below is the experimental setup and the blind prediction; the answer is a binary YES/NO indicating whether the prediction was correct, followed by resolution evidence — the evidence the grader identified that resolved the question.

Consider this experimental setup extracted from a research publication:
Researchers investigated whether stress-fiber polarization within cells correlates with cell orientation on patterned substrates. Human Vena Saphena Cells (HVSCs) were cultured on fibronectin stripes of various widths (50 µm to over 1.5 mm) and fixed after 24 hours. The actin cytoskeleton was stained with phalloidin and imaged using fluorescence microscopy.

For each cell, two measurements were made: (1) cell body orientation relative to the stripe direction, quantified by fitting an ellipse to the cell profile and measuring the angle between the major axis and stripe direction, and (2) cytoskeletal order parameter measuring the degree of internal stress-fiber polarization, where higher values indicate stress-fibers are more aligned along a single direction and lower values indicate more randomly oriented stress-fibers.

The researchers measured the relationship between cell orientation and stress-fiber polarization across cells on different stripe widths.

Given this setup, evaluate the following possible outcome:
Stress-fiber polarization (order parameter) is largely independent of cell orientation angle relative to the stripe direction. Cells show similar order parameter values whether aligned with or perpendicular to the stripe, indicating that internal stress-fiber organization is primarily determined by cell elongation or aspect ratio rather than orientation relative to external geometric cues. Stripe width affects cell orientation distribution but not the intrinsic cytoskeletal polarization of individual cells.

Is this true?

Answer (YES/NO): NO